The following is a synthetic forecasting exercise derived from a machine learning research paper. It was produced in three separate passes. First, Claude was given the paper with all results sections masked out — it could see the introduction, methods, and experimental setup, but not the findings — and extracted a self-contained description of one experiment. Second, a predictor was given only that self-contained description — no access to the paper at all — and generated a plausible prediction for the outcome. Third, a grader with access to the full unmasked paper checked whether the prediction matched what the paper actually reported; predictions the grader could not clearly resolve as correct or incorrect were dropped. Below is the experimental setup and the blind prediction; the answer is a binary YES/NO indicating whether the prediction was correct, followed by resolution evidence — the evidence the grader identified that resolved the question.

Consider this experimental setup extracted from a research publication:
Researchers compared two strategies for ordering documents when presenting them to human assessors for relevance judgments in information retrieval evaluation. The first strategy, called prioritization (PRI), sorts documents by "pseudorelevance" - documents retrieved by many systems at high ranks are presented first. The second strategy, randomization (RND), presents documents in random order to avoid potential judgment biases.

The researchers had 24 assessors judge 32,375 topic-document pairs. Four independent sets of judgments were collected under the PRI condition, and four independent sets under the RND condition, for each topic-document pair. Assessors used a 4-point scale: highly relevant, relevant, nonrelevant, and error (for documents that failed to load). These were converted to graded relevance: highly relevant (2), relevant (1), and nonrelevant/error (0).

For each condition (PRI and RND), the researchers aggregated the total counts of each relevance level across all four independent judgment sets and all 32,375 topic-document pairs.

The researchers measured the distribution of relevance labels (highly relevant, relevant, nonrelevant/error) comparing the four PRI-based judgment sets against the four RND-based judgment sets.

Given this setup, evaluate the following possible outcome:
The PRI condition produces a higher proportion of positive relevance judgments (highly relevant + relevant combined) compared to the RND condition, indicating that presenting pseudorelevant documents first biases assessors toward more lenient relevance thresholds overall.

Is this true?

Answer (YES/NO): NO